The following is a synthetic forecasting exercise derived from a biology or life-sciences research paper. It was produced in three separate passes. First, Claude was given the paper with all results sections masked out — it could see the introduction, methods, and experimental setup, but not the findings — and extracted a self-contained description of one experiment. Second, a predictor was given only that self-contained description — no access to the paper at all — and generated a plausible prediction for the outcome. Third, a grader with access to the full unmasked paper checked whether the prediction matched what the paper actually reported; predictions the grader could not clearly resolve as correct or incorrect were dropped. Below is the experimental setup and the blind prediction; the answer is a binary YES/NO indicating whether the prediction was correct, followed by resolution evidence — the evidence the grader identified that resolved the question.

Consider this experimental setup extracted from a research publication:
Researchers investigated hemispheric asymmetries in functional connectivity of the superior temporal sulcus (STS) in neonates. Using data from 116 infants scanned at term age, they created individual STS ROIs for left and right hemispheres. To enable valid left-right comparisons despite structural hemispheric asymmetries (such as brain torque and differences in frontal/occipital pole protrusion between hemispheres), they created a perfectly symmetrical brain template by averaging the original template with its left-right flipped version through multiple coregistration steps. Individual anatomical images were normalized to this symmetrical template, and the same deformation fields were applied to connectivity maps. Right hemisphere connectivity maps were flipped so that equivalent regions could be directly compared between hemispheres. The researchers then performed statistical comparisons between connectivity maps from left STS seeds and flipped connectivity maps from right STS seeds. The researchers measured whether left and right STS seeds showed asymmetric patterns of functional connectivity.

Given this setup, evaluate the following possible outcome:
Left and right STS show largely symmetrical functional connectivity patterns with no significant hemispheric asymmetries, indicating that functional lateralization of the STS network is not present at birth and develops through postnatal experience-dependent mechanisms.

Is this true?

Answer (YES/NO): NO